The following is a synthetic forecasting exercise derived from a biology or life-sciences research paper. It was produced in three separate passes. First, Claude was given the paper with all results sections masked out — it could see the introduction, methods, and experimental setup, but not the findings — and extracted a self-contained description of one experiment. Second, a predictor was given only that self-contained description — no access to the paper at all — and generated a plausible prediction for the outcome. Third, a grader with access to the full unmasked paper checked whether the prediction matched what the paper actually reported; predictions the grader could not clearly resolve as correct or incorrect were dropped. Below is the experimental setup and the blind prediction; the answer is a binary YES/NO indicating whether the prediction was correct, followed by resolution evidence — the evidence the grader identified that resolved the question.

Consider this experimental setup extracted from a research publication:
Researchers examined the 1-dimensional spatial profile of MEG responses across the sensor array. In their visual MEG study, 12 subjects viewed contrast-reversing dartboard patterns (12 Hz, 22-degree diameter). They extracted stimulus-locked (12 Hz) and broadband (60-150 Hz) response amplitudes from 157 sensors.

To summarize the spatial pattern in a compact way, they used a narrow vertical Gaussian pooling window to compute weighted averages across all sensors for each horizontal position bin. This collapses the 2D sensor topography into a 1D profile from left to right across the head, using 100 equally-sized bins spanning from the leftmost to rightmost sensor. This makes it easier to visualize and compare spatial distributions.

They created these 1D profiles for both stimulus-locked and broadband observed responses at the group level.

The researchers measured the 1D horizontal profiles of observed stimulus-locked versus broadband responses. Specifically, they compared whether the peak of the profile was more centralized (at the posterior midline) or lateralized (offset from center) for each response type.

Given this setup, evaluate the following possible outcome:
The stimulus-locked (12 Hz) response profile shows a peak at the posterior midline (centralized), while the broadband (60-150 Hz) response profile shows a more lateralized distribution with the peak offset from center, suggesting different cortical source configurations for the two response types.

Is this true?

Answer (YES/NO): NO